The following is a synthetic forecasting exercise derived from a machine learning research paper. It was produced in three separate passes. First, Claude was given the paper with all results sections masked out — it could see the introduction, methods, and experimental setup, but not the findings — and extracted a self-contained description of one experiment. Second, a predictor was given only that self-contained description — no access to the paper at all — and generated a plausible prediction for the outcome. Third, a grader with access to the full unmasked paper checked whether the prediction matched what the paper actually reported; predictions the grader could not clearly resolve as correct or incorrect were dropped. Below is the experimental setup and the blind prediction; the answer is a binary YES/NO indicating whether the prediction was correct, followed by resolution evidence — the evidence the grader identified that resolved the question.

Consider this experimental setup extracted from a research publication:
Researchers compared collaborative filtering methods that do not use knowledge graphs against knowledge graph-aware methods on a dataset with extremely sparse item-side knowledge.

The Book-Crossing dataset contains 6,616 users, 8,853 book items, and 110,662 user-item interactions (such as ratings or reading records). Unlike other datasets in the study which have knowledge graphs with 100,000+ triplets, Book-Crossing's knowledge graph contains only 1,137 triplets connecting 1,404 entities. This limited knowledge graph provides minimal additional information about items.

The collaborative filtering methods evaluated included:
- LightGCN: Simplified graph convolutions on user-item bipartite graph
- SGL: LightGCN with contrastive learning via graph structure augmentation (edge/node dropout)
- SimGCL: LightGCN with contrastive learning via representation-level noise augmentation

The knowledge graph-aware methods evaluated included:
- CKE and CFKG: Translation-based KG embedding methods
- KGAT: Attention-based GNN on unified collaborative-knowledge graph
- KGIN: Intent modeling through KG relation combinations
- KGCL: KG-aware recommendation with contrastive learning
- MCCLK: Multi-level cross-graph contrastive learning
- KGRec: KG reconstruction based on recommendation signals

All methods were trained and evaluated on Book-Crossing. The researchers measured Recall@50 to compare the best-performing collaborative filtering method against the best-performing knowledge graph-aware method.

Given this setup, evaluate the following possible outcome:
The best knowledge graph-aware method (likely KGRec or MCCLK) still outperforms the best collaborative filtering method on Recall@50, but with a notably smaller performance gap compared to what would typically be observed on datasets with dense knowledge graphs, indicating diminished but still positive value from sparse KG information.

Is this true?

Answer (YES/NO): NO